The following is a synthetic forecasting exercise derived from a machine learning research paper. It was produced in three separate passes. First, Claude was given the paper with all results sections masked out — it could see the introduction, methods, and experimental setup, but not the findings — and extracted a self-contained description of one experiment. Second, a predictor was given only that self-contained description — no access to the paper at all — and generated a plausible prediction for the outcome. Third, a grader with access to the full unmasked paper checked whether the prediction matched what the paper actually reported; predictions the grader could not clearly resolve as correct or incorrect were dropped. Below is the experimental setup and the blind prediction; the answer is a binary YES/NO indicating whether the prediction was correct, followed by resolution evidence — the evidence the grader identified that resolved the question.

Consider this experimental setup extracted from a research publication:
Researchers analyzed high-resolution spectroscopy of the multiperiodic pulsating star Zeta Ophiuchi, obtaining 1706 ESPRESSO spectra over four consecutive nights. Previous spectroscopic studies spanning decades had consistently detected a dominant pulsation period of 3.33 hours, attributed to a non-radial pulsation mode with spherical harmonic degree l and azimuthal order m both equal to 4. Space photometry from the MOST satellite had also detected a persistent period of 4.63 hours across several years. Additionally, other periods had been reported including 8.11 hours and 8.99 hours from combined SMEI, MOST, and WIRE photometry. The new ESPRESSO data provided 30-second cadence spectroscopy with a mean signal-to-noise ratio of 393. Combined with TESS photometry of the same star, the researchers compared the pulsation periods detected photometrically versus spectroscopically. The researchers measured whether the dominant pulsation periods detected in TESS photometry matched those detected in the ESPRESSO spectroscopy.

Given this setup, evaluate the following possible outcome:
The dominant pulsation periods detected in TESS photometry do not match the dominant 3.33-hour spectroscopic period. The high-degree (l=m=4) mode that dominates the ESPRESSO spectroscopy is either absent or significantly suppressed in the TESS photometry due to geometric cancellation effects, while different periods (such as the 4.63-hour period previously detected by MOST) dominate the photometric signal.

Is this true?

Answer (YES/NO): NO